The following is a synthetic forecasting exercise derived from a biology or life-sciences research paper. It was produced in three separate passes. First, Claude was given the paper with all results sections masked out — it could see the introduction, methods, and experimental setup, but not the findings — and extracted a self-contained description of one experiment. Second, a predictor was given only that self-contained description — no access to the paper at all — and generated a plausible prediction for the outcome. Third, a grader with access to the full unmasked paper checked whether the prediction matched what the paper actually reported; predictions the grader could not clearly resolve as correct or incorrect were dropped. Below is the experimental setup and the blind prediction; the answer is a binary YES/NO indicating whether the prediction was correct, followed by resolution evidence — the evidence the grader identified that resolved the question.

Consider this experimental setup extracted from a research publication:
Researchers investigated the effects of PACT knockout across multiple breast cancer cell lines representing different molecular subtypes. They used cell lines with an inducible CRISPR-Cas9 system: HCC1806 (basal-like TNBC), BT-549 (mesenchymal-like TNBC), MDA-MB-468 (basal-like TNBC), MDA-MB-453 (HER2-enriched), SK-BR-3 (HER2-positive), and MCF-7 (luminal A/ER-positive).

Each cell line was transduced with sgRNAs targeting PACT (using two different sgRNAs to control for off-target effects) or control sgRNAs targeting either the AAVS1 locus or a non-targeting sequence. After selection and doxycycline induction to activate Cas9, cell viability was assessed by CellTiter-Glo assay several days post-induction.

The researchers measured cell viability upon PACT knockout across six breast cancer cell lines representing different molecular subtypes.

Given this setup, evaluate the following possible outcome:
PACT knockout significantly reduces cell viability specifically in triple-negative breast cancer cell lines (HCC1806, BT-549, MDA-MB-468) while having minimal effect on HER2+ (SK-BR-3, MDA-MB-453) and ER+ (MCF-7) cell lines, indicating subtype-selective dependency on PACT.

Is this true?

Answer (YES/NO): NO